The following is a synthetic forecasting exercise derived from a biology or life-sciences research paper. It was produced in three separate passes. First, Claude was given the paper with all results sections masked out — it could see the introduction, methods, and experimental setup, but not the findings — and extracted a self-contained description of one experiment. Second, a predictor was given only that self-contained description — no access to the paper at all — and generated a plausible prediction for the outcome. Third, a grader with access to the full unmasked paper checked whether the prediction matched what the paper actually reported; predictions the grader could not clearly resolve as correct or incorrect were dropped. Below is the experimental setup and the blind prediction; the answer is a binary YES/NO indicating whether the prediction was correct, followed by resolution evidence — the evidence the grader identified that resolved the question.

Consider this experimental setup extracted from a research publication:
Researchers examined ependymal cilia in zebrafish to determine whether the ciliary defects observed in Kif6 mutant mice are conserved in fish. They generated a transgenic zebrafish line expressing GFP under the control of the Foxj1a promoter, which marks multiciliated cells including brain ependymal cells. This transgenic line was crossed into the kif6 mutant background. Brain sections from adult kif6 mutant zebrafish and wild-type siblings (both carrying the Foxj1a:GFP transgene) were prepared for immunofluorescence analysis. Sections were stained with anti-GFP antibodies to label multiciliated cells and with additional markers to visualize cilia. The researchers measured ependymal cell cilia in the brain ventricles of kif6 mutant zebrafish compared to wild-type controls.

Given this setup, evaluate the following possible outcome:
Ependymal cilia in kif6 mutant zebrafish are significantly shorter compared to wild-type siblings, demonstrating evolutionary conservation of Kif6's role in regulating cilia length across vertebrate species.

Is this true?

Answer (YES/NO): NO